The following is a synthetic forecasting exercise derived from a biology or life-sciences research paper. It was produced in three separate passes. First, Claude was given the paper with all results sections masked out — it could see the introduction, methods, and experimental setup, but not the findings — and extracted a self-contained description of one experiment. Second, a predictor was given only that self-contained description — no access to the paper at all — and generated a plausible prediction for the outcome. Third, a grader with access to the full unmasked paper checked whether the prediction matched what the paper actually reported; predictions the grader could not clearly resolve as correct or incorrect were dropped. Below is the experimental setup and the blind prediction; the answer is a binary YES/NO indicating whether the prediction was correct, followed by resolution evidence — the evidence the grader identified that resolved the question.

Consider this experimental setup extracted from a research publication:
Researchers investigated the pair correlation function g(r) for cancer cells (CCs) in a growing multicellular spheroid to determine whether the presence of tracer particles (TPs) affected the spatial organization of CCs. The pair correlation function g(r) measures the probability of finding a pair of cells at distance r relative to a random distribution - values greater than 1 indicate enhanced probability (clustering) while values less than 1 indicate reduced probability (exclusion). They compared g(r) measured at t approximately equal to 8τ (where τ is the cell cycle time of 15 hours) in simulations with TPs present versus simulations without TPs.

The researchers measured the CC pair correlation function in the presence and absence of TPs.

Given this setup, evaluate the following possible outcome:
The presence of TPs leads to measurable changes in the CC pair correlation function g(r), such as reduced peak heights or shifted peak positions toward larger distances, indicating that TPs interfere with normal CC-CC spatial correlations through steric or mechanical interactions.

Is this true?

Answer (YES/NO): NO